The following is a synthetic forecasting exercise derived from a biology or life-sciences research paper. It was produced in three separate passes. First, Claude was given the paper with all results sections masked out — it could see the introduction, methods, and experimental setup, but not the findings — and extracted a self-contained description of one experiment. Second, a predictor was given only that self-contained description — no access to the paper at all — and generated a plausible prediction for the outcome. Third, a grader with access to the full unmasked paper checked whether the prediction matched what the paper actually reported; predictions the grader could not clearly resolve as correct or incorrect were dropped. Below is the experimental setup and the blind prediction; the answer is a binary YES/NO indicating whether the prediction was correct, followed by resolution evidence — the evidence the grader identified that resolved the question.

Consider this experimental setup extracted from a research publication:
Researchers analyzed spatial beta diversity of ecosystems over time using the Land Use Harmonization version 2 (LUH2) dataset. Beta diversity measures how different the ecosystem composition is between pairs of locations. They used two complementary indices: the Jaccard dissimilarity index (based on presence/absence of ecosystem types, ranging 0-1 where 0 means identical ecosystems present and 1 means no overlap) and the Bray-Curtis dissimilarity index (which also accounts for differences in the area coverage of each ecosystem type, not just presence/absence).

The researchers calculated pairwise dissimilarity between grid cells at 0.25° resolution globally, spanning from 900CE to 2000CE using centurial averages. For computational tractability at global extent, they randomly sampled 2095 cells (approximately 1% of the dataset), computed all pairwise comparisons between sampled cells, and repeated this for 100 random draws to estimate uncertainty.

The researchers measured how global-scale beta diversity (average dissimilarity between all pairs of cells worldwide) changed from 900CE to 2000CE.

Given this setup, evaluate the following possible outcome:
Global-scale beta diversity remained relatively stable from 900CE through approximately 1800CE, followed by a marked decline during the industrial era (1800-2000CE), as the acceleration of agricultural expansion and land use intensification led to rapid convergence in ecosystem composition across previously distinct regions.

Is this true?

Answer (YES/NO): NO